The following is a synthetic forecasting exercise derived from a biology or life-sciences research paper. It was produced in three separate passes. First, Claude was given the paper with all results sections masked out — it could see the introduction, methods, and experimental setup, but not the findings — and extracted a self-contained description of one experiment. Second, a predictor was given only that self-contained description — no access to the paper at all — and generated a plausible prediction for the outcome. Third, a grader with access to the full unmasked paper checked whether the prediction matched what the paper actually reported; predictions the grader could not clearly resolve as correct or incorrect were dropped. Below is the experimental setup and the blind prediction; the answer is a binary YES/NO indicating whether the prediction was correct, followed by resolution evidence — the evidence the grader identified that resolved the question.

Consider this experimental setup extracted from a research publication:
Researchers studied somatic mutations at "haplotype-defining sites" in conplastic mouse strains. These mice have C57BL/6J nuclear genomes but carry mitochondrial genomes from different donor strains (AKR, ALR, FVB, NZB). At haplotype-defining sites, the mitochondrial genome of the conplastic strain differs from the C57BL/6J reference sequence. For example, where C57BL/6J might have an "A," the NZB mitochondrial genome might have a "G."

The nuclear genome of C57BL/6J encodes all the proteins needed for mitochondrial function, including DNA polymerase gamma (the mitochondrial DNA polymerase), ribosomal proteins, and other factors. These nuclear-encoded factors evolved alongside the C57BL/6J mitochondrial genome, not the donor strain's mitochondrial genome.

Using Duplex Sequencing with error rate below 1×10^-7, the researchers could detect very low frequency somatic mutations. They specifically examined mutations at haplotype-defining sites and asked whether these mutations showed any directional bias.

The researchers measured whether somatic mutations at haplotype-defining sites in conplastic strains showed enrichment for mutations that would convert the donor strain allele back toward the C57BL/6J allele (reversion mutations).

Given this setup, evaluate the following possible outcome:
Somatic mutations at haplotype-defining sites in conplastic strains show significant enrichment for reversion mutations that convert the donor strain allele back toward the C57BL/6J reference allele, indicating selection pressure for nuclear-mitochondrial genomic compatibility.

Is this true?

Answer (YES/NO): YES